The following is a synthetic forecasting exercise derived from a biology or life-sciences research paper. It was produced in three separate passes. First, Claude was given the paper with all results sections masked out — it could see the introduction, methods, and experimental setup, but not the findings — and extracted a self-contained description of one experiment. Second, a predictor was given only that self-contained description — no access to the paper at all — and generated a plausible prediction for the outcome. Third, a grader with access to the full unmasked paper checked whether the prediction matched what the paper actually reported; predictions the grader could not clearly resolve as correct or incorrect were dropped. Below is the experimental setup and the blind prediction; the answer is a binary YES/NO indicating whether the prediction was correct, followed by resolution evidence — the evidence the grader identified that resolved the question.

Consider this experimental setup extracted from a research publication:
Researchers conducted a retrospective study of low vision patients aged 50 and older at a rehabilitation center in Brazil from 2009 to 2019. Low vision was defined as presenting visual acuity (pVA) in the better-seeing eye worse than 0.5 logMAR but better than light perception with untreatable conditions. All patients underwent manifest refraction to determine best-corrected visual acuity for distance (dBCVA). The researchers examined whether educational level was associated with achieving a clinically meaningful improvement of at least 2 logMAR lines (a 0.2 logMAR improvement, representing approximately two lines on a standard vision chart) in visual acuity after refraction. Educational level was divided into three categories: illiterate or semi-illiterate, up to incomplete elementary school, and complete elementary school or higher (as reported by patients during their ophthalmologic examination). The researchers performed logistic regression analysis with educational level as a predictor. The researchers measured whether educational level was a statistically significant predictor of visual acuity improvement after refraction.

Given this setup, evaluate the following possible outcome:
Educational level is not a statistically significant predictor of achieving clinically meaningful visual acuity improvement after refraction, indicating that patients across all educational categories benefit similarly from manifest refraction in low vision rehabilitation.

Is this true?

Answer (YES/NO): YES